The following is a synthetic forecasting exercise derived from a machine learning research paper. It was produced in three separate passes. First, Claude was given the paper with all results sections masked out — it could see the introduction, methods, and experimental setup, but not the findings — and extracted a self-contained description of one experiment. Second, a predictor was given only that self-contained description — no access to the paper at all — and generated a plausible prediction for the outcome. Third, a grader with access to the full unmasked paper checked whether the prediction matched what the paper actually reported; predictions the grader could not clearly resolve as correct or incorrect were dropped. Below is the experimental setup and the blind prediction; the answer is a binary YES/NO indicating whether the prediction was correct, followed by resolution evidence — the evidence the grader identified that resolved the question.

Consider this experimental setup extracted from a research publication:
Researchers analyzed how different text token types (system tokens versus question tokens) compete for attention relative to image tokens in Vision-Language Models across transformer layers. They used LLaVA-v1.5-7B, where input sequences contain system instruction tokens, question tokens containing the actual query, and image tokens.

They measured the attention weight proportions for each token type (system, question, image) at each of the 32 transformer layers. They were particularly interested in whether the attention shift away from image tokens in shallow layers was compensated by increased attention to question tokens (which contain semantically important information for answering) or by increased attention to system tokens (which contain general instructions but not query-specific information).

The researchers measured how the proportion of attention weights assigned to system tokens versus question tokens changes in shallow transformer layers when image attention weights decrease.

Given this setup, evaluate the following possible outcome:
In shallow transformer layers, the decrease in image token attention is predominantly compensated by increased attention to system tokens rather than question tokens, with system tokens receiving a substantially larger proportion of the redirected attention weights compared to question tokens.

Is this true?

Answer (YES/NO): YES